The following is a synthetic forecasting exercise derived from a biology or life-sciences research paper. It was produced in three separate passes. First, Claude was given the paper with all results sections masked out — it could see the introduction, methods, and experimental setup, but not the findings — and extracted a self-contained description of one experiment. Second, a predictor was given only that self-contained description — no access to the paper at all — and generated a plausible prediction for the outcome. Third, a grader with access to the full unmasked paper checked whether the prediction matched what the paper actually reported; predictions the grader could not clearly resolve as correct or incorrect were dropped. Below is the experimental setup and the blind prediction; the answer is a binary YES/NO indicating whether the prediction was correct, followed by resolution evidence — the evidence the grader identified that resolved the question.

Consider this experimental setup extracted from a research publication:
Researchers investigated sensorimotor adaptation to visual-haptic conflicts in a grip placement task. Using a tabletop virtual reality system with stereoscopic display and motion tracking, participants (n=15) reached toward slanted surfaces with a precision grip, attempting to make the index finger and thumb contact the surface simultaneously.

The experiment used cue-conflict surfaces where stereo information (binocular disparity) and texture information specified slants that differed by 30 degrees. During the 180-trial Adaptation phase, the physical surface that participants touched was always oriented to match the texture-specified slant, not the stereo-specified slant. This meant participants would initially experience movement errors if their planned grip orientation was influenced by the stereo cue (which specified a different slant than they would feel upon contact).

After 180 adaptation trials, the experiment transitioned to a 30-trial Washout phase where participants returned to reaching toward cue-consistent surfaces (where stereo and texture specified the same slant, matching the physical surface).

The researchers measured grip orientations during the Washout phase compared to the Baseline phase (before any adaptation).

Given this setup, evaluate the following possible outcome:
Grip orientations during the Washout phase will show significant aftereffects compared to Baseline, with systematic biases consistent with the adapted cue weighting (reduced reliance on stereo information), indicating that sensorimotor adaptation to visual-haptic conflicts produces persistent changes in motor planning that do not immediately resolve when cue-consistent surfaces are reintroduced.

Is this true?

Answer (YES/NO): NO